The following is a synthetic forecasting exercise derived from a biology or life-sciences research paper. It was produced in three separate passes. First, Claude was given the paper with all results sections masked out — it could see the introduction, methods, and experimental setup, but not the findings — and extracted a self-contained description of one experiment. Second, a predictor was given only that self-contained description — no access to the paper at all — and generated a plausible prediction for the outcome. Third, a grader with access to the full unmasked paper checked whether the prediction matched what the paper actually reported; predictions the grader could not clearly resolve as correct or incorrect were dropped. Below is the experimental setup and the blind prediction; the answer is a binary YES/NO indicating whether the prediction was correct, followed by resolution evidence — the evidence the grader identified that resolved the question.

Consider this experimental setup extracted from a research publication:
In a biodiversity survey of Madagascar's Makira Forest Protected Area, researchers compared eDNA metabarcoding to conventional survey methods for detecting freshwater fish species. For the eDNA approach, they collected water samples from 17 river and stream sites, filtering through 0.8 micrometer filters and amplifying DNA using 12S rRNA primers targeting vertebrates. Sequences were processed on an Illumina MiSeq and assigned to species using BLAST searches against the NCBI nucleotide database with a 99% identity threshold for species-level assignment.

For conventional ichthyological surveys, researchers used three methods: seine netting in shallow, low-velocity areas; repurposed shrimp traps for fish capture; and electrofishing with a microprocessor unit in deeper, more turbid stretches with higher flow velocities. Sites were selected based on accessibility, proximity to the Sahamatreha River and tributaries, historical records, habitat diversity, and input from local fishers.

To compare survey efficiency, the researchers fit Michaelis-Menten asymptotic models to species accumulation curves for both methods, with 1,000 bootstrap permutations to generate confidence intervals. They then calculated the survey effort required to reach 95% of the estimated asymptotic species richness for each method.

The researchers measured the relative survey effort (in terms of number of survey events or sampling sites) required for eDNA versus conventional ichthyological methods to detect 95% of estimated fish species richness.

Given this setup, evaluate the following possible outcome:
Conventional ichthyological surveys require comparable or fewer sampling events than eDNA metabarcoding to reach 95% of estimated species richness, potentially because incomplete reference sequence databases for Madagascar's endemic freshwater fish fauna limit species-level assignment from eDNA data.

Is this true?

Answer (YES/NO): NO